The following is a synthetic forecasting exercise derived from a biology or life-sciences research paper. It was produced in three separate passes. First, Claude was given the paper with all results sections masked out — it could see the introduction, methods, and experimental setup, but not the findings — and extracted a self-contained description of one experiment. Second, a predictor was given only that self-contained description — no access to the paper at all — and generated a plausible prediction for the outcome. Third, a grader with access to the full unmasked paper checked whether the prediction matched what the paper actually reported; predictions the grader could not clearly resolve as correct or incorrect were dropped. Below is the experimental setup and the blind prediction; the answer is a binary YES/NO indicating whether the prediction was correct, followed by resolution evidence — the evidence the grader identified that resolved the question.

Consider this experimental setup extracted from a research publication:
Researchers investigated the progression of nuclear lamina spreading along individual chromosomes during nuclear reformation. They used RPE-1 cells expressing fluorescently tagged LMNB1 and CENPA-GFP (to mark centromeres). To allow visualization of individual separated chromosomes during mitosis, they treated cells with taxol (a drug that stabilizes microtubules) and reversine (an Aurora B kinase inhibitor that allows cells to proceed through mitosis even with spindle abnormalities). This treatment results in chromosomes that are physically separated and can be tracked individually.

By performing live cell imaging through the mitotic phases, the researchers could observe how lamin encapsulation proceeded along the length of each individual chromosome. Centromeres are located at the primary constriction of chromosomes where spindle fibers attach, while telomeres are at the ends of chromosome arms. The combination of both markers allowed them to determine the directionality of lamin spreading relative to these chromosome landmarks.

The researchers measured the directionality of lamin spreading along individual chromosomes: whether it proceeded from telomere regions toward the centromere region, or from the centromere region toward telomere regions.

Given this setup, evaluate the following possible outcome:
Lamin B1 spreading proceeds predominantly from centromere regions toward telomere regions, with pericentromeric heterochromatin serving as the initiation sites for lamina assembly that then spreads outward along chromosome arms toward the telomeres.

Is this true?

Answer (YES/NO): NO